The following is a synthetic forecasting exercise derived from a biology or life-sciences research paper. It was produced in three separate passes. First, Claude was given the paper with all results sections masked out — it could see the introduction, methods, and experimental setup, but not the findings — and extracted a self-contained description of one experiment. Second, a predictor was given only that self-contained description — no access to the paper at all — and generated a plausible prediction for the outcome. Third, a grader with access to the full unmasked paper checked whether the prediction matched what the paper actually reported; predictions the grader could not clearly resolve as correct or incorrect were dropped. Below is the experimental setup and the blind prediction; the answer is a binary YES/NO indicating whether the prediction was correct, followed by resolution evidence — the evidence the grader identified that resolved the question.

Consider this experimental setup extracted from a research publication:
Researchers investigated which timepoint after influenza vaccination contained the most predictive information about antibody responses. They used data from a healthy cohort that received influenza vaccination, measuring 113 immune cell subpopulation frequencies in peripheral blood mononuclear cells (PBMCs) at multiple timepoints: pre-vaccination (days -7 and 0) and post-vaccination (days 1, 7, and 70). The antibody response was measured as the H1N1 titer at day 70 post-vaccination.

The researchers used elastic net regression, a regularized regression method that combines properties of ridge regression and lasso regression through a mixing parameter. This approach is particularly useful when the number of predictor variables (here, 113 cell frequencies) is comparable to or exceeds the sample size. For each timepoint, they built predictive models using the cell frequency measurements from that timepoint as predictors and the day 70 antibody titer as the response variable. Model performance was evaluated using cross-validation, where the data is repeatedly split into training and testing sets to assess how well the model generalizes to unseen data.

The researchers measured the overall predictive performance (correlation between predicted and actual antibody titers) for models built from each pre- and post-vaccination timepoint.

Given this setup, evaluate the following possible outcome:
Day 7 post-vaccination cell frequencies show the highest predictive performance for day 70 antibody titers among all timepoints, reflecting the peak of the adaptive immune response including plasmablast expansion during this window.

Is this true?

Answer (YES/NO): YES